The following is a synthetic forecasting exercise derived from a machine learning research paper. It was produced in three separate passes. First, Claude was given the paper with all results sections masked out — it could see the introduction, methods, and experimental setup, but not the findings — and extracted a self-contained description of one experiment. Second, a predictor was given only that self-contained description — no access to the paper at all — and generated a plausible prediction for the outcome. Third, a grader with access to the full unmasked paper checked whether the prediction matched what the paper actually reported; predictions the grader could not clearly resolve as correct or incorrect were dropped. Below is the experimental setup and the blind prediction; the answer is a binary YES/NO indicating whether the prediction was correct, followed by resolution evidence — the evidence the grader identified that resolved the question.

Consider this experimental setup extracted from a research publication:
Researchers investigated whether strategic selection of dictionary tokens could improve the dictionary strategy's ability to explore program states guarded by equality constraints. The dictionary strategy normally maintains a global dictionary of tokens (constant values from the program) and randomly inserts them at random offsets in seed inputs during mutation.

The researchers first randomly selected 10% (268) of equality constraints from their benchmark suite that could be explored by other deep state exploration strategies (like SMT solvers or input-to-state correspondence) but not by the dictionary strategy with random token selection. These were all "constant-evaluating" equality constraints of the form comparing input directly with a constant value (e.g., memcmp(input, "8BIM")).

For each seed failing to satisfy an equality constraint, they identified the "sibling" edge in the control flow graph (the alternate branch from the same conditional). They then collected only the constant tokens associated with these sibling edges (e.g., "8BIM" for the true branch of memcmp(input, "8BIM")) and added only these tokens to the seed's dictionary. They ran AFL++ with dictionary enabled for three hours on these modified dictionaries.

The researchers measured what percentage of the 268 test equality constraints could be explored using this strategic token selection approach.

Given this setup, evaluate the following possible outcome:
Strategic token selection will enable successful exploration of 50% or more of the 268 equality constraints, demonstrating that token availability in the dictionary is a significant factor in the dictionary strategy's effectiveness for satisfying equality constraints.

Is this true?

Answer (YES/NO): YES